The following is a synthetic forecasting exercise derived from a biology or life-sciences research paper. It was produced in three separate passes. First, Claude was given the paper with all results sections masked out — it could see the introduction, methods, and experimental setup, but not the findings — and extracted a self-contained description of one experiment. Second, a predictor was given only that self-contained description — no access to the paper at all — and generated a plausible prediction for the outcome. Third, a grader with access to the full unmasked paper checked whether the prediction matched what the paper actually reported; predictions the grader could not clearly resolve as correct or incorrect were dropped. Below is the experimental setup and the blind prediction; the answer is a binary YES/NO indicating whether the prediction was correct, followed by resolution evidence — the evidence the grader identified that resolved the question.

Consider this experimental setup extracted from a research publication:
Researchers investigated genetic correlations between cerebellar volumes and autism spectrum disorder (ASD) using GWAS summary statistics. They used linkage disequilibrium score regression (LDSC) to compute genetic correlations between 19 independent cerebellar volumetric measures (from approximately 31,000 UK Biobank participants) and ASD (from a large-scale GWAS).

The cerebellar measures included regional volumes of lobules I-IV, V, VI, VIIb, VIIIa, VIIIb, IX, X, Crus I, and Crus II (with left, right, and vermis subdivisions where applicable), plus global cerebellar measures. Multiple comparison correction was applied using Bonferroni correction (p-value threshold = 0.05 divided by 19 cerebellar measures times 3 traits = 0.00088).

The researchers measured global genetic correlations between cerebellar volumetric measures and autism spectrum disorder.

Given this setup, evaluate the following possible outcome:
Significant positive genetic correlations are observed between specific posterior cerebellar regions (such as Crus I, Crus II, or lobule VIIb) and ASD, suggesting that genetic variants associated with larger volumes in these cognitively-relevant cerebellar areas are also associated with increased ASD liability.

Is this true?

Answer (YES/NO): NO